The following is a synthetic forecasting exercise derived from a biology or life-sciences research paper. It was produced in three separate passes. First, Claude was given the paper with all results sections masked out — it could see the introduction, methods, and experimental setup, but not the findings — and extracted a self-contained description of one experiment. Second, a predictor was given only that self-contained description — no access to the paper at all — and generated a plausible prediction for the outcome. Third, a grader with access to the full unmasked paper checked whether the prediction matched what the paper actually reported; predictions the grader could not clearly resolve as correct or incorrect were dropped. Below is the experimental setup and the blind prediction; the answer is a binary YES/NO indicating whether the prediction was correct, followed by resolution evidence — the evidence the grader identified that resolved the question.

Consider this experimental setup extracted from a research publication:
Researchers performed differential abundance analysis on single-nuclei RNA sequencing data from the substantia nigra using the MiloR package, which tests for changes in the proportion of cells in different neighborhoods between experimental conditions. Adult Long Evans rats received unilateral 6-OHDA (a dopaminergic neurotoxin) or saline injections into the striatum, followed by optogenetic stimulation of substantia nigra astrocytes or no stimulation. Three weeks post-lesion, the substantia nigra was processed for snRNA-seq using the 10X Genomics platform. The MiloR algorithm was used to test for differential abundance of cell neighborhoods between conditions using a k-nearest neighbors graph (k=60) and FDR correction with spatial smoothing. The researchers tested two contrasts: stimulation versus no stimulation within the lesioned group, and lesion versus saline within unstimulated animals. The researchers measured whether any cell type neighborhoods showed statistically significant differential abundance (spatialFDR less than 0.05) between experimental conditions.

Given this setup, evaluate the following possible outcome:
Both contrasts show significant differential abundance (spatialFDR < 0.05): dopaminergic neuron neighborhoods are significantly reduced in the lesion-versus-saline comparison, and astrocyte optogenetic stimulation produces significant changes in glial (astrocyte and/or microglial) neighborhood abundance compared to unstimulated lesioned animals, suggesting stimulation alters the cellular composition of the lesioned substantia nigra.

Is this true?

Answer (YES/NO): NO